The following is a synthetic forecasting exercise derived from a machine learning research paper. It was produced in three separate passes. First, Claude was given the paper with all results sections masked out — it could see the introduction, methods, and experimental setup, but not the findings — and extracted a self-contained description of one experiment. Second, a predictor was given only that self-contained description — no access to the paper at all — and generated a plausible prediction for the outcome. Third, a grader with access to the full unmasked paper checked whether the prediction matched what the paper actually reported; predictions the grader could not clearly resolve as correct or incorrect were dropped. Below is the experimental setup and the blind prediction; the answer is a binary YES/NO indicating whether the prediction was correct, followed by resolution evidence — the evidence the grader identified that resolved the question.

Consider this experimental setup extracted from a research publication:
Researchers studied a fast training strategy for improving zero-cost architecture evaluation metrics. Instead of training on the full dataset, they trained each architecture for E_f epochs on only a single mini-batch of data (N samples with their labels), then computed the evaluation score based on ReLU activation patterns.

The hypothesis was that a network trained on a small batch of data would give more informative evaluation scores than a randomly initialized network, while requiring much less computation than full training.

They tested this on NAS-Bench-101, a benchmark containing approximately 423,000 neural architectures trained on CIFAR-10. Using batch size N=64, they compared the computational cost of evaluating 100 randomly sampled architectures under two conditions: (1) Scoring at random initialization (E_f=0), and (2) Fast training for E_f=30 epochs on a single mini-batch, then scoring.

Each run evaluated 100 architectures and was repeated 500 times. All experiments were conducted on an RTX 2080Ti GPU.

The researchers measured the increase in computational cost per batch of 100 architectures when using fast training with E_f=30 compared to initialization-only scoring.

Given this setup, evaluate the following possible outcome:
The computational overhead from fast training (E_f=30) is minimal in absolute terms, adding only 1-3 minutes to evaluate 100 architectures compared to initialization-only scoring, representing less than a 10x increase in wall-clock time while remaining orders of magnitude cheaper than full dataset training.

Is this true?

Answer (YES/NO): YES